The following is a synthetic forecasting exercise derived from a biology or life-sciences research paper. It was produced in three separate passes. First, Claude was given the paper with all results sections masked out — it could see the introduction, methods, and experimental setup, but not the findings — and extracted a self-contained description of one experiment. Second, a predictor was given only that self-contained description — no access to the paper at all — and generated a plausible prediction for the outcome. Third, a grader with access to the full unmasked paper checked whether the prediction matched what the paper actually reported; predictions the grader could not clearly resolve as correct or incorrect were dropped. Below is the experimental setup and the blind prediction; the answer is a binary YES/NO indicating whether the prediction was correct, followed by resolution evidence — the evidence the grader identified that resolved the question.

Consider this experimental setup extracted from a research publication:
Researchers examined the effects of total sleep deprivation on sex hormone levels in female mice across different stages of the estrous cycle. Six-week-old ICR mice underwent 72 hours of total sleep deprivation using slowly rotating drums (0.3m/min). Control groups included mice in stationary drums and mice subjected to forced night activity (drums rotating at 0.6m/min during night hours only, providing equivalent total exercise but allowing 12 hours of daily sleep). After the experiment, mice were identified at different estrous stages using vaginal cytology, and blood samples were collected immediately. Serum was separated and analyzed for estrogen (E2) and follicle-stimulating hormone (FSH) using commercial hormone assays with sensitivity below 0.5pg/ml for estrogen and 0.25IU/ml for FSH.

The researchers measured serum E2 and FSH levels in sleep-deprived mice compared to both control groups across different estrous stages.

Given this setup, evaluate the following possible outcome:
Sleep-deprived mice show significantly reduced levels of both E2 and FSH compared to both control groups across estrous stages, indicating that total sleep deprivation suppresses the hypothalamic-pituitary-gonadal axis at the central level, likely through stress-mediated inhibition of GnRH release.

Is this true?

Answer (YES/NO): NO